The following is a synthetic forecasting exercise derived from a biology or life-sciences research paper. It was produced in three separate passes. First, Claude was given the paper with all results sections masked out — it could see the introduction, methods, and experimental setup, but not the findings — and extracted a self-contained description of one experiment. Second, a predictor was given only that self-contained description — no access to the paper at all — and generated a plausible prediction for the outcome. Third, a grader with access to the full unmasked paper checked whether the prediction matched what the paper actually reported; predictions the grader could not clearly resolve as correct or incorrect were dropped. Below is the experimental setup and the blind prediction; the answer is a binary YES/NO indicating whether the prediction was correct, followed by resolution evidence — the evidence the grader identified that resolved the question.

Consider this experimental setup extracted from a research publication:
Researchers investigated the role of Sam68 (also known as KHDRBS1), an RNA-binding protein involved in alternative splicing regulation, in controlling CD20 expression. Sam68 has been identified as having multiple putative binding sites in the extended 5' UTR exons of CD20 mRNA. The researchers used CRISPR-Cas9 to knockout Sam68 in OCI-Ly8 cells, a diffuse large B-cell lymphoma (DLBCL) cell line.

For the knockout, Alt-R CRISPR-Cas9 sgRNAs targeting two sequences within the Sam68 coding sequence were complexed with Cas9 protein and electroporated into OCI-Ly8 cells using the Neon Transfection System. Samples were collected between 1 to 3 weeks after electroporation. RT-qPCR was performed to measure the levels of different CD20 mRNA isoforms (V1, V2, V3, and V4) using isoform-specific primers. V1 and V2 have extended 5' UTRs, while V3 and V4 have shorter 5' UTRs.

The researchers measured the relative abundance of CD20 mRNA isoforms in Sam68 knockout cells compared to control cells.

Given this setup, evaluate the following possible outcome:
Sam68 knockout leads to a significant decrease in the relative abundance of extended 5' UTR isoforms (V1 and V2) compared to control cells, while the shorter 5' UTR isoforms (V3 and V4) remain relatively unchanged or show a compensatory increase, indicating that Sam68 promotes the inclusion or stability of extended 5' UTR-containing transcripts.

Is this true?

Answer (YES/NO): NO